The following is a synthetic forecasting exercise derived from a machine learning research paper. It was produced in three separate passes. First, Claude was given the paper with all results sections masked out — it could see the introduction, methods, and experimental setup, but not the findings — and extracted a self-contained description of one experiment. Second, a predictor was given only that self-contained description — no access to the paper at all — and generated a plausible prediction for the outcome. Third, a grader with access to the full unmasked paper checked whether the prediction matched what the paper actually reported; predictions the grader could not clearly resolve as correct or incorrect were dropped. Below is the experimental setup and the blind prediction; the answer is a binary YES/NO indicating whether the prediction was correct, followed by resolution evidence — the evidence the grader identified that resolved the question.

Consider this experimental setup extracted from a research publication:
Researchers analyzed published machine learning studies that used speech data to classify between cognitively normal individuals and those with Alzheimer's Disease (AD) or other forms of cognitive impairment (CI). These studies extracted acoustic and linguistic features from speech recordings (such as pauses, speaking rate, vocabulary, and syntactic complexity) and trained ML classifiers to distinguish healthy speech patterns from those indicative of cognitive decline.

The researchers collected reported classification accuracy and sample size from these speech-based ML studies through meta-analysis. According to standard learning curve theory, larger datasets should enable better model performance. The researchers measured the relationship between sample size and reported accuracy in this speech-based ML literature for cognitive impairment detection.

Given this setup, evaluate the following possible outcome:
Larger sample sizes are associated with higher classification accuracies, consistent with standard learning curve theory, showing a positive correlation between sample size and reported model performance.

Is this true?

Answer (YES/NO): NO